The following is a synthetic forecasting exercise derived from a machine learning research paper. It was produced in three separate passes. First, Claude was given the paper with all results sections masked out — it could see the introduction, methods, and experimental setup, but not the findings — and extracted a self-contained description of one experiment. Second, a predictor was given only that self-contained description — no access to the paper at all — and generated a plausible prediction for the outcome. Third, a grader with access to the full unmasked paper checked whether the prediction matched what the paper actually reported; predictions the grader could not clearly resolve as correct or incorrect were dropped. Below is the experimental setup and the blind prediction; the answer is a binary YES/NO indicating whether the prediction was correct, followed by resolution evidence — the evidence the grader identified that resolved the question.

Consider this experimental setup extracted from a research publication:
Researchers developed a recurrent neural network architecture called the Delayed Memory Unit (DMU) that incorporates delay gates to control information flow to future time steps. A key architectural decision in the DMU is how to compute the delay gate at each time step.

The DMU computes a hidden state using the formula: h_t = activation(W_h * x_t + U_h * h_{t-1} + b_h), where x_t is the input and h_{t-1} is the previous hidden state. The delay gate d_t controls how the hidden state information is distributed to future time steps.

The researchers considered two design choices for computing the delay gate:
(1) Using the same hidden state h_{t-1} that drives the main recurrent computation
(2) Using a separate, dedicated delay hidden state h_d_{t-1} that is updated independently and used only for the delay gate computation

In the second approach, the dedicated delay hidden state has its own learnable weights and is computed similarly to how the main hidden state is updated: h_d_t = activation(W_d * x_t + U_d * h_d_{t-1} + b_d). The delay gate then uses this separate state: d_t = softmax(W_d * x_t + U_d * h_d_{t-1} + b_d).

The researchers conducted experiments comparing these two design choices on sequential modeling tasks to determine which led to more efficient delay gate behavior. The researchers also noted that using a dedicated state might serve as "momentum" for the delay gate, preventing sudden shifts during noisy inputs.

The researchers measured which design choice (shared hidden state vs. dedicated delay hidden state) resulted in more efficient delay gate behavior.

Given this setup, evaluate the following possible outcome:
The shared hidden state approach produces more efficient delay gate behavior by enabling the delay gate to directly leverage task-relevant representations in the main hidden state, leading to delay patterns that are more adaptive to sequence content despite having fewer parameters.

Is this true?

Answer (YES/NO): NO